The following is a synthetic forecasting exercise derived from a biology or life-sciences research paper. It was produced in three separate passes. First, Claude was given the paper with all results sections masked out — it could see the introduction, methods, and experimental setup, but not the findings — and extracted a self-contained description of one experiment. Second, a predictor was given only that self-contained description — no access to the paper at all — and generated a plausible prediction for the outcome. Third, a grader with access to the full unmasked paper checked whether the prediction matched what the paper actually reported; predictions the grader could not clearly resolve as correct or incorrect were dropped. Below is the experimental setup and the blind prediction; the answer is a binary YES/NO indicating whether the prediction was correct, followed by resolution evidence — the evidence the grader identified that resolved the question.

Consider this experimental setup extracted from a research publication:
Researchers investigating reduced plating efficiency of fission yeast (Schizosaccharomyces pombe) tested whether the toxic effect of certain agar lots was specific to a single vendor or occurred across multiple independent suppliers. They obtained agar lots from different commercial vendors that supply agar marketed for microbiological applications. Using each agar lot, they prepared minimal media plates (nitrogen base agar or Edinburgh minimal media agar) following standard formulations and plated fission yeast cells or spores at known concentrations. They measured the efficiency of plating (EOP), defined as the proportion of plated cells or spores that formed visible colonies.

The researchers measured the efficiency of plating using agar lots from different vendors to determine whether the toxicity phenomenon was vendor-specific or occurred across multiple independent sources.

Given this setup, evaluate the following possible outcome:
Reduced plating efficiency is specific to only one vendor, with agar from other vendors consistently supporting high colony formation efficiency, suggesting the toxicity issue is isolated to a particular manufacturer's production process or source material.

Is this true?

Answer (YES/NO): NO